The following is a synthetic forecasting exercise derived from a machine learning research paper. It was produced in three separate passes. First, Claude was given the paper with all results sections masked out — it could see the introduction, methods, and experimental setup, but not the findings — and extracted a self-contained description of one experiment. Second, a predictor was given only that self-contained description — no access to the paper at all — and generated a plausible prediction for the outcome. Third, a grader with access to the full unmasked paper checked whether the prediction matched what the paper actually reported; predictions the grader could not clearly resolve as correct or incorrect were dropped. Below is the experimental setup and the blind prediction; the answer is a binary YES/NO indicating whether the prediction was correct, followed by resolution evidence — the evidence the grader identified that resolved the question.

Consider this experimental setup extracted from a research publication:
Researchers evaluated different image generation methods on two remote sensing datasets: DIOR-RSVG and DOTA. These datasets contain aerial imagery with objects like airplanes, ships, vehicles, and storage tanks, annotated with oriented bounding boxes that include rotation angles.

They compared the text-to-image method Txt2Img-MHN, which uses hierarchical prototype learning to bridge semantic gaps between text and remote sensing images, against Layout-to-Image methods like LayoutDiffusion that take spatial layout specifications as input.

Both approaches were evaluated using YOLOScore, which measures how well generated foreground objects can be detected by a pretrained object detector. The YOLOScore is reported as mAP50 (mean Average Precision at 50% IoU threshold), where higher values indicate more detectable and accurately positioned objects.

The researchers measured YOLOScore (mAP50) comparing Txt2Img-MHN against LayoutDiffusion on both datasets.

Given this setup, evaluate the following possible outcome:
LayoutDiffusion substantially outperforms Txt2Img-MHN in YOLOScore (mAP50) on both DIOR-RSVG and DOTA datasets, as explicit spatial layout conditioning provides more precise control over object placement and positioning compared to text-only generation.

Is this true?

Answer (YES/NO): YES